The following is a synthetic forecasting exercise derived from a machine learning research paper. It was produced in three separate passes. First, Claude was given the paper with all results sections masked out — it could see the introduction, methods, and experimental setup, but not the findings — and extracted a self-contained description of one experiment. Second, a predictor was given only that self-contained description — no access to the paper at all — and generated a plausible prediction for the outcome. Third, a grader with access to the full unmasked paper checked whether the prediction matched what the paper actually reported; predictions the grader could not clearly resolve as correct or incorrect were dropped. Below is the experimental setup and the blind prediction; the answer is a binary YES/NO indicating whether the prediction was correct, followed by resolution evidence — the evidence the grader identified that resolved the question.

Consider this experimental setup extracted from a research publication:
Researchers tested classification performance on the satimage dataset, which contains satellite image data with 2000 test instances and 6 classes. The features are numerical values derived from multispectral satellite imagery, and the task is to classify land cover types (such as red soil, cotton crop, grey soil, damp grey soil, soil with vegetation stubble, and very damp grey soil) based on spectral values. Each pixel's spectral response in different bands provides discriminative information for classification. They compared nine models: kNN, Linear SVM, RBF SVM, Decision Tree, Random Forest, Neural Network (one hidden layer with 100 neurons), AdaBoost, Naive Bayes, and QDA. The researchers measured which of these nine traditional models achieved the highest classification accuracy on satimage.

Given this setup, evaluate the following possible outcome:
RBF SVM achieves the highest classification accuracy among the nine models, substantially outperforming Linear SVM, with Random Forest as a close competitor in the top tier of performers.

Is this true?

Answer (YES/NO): NO